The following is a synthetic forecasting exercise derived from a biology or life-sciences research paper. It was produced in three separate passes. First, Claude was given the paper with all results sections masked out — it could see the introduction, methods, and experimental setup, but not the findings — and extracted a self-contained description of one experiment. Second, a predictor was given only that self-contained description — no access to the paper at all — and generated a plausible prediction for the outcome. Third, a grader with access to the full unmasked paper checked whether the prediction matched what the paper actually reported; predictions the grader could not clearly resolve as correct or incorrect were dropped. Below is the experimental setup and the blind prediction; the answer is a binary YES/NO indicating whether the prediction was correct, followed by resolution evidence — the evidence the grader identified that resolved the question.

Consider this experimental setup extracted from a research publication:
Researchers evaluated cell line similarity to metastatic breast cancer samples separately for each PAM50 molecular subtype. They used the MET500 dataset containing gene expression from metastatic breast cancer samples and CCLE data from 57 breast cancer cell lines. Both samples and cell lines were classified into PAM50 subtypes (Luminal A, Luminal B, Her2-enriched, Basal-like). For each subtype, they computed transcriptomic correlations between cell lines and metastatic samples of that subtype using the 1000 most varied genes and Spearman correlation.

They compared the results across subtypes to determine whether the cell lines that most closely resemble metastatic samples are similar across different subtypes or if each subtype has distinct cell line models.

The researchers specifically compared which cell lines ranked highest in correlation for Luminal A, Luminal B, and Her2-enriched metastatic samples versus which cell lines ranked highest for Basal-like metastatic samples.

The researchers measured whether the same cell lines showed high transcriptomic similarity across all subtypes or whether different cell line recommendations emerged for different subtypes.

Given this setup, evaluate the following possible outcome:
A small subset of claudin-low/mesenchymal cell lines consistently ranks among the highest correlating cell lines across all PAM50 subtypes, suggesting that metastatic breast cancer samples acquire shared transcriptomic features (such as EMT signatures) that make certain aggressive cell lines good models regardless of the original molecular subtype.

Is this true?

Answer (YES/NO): NO